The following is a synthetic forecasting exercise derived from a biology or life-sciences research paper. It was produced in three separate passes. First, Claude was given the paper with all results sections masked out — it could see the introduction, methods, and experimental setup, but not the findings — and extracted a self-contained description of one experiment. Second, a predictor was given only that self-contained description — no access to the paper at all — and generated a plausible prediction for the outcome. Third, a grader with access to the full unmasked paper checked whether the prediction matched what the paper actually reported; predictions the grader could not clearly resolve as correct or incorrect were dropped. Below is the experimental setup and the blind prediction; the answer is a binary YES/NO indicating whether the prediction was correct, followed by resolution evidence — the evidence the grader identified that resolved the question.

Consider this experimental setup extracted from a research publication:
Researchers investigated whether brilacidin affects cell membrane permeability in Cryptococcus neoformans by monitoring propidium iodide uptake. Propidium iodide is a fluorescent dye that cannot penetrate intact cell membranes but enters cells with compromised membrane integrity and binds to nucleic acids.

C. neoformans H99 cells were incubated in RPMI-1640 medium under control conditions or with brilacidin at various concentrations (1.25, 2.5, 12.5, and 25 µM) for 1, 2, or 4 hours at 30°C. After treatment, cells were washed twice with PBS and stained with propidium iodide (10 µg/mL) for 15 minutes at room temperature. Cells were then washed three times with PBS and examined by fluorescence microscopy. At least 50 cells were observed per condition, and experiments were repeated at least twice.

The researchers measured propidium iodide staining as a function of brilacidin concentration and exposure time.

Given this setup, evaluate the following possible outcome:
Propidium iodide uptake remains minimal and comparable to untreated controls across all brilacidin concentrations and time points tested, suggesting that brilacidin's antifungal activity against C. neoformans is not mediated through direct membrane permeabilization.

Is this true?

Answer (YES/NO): NO